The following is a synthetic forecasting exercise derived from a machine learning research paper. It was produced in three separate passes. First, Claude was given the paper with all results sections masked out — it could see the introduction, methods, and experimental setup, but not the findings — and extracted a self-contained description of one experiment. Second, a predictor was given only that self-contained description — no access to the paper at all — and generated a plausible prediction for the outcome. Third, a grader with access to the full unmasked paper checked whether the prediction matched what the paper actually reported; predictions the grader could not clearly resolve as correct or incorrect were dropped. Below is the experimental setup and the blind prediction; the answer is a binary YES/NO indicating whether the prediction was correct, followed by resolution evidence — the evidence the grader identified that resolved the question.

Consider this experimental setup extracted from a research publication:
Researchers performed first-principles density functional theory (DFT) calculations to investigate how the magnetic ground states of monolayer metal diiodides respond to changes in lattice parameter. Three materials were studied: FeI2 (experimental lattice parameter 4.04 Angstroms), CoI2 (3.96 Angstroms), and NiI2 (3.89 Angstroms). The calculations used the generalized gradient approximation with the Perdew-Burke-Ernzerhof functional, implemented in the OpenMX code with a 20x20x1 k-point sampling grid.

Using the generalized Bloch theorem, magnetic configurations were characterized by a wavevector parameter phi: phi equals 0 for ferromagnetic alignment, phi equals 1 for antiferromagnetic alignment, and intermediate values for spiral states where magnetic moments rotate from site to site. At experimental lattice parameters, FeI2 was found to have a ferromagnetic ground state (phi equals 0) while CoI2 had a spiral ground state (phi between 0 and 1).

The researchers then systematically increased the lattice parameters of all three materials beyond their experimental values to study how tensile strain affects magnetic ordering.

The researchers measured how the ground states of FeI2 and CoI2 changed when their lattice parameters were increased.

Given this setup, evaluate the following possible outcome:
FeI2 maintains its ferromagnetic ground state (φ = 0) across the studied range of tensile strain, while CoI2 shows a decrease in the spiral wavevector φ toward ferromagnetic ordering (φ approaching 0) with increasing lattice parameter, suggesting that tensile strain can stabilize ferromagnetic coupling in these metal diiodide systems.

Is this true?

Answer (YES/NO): NO